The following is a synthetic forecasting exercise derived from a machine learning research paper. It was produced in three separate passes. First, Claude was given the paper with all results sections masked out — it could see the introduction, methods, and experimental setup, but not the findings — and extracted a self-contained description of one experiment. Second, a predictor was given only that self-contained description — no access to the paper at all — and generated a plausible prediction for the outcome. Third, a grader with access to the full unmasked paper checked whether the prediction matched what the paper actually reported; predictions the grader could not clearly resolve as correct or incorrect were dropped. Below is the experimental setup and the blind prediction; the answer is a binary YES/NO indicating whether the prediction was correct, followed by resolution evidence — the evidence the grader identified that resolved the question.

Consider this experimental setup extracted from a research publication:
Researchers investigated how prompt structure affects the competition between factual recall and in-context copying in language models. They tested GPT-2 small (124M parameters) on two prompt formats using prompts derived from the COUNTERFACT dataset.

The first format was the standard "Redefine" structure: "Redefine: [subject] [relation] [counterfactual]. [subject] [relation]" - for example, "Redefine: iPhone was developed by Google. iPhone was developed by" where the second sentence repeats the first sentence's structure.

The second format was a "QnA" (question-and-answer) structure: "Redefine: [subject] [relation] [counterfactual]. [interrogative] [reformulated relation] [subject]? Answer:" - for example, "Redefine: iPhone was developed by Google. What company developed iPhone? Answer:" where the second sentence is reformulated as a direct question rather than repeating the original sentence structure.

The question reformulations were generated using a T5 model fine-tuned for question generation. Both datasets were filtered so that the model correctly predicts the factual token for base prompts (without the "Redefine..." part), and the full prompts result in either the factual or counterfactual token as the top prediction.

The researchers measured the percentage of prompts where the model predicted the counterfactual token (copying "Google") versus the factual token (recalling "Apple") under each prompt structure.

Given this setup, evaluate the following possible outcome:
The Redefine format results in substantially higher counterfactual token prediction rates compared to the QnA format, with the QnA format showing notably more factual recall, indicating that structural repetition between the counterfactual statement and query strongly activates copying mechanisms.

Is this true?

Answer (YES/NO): YES